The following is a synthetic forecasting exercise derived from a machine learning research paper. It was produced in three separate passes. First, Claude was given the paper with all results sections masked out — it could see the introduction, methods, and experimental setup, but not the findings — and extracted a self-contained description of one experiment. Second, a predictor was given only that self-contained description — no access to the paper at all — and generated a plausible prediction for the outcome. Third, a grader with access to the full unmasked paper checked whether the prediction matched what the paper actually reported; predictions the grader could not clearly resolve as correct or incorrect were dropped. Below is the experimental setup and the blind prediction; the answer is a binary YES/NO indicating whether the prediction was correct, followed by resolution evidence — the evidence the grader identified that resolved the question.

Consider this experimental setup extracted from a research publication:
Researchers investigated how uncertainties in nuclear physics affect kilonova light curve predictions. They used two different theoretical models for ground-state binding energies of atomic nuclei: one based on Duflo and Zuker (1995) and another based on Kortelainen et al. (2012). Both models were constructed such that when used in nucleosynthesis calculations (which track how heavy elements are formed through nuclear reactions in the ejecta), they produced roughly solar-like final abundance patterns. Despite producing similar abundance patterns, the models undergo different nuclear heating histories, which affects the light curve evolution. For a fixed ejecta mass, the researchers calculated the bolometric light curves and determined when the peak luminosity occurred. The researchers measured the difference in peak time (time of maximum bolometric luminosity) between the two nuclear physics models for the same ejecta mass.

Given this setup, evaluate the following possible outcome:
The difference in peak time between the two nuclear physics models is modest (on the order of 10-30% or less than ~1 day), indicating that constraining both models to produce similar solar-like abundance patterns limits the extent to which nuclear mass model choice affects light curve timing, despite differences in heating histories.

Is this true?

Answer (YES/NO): NO